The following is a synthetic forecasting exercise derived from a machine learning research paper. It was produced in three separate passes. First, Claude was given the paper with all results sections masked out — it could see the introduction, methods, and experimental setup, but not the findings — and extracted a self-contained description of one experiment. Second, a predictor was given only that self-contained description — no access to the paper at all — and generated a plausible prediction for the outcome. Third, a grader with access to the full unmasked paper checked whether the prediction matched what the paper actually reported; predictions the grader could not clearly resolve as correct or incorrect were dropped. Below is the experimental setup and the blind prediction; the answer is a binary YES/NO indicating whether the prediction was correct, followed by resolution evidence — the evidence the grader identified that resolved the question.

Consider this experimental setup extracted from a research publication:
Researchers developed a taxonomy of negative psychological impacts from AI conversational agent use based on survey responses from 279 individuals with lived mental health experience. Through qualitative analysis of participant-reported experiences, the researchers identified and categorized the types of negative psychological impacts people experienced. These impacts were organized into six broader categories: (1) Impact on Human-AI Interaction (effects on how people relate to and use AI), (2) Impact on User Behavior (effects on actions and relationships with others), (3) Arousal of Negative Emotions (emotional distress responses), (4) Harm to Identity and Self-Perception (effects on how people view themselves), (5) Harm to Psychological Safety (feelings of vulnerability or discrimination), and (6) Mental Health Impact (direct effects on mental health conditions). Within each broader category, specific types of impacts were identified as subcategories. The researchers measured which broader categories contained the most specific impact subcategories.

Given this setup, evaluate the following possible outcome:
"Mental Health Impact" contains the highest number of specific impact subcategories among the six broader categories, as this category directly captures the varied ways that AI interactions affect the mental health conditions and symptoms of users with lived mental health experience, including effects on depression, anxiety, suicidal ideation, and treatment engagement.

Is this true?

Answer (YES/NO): NO